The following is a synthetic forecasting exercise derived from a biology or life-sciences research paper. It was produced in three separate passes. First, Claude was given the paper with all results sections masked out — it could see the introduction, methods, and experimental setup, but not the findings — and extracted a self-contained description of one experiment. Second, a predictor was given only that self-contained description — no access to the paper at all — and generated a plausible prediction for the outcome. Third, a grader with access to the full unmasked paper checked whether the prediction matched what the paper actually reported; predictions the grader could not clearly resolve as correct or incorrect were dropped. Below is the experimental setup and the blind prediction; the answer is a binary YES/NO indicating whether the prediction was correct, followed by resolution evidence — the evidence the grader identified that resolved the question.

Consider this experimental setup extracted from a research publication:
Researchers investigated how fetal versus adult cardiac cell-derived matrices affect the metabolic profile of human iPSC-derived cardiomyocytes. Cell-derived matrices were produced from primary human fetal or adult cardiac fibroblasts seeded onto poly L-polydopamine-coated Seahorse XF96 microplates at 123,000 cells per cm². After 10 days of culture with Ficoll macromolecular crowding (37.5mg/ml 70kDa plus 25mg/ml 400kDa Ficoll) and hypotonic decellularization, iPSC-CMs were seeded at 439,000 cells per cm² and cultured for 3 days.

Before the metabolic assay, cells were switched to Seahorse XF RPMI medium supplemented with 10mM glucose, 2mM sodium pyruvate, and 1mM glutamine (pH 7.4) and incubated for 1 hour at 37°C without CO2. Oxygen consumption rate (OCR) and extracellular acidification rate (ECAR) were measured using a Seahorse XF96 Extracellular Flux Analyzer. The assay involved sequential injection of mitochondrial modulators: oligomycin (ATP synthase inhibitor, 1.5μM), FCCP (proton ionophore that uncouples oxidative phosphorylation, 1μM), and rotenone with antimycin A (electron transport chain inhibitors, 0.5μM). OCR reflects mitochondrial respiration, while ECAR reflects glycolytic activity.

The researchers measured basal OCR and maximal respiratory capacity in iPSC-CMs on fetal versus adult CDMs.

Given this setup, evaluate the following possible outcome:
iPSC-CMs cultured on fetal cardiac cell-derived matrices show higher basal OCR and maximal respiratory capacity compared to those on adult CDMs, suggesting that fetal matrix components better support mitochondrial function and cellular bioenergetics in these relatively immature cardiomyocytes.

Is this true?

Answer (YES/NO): NO